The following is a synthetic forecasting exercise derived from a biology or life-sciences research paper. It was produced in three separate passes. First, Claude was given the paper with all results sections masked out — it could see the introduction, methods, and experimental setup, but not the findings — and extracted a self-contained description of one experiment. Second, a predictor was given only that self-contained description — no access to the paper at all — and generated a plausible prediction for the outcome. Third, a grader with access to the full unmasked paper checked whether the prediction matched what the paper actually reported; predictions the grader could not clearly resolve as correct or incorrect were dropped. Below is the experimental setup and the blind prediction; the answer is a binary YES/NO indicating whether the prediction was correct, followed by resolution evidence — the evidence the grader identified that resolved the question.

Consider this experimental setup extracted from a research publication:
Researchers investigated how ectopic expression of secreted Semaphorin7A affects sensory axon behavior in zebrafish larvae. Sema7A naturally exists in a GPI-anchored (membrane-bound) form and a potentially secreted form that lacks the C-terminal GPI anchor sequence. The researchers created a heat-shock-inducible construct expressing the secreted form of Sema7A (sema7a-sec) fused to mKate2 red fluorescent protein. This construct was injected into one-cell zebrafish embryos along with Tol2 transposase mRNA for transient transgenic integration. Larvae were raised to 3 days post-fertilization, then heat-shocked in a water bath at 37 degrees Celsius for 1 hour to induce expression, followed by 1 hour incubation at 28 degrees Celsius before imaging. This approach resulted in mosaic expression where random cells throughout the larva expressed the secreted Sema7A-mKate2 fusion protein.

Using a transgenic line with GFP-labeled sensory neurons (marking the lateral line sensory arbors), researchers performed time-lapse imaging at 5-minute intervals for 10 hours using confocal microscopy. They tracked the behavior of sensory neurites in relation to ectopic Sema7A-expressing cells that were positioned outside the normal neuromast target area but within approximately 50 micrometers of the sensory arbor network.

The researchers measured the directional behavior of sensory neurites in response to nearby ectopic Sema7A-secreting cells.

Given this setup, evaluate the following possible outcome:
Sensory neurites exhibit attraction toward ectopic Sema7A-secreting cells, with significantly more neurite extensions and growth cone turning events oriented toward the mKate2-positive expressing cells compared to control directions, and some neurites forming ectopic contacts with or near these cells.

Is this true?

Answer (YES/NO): YES